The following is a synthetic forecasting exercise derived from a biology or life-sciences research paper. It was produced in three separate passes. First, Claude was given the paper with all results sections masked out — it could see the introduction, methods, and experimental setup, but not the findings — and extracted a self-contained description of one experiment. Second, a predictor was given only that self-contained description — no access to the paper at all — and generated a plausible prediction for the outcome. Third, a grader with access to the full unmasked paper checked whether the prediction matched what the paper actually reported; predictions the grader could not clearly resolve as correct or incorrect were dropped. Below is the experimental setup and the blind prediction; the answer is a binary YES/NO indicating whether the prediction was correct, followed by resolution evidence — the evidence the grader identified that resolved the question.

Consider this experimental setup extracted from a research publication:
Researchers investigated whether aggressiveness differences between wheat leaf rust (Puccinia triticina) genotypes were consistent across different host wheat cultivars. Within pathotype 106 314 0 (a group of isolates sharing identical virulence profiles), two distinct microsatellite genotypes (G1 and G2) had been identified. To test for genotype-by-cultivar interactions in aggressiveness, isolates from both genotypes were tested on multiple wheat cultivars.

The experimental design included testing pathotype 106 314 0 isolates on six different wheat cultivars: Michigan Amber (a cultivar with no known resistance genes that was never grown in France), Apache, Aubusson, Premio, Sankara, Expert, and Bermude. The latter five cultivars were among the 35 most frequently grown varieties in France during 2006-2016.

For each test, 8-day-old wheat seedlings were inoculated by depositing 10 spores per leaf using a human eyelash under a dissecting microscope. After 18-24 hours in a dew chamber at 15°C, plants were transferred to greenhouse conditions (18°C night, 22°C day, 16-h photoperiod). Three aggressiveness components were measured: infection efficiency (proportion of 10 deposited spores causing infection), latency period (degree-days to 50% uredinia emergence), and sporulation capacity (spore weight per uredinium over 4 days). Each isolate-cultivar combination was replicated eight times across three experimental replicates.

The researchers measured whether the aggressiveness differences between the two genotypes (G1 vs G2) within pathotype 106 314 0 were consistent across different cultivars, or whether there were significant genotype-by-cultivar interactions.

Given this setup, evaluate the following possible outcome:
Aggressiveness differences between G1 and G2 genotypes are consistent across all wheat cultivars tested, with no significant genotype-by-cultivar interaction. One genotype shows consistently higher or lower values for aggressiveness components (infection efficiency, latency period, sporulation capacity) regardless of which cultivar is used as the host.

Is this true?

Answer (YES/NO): NO